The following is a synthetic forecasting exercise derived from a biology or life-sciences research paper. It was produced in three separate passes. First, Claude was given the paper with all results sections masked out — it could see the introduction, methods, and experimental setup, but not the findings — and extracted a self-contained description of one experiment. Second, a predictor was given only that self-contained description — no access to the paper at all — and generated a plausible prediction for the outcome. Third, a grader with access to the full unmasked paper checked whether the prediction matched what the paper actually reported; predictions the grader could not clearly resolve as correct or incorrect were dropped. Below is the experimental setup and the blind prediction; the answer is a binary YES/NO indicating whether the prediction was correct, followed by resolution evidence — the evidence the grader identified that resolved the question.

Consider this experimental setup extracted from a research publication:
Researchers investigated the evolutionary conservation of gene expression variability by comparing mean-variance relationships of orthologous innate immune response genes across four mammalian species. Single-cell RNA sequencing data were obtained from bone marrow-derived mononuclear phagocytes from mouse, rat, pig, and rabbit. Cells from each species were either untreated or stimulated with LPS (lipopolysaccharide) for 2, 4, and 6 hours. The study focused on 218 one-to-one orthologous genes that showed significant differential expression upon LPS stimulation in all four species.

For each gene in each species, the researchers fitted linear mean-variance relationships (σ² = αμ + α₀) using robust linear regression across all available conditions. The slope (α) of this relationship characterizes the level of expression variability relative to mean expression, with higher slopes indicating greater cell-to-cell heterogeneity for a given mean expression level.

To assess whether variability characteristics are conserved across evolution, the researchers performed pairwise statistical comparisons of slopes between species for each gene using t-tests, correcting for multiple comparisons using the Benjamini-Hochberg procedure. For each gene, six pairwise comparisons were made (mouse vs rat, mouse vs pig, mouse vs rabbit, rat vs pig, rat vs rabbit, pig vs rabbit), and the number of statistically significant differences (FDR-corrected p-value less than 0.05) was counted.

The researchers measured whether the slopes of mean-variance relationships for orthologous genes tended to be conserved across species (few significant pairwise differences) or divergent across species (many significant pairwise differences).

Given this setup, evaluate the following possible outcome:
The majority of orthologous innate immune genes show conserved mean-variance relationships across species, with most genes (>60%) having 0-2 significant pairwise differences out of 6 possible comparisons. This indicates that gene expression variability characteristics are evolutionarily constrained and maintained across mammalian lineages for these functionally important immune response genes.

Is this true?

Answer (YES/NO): NO